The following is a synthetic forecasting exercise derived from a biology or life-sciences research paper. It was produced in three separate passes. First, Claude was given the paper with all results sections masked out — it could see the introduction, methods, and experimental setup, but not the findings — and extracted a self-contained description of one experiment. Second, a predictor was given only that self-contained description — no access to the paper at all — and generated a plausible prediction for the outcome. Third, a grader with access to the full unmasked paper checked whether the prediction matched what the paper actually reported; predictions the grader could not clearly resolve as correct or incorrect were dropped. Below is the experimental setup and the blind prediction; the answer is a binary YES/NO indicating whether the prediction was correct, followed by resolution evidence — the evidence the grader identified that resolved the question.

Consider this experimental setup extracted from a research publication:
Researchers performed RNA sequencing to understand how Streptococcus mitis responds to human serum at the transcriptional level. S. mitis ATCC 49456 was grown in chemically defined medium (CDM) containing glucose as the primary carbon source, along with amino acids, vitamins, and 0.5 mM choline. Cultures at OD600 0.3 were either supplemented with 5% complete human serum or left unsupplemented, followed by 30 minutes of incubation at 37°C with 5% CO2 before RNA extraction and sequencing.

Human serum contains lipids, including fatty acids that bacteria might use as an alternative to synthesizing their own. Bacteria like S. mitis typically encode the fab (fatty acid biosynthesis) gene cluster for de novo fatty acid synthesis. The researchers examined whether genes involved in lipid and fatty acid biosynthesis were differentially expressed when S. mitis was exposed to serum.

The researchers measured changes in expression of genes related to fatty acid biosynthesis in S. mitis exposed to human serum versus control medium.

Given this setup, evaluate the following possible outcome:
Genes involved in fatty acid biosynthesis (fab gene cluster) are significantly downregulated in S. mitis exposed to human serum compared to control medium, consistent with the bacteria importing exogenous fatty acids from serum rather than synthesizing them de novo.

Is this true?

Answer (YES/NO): YES